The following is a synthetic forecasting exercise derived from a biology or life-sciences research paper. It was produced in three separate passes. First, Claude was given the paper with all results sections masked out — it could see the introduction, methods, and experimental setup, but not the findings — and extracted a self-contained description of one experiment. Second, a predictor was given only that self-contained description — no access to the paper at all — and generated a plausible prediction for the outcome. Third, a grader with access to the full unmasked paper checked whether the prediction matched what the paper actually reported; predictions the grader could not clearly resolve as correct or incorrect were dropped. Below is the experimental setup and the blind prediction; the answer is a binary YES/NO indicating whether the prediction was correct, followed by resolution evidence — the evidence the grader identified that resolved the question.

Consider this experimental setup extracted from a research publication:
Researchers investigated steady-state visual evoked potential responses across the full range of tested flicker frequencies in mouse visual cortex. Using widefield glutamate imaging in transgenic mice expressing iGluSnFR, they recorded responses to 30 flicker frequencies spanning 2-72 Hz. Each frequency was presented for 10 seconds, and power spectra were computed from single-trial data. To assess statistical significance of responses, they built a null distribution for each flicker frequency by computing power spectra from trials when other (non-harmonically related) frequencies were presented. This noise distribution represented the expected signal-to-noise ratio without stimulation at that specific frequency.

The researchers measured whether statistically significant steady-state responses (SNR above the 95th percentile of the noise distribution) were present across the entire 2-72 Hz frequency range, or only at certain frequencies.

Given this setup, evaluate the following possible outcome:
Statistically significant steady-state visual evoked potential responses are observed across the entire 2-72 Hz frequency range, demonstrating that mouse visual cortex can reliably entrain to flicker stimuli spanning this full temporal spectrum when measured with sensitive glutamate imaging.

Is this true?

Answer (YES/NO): NO